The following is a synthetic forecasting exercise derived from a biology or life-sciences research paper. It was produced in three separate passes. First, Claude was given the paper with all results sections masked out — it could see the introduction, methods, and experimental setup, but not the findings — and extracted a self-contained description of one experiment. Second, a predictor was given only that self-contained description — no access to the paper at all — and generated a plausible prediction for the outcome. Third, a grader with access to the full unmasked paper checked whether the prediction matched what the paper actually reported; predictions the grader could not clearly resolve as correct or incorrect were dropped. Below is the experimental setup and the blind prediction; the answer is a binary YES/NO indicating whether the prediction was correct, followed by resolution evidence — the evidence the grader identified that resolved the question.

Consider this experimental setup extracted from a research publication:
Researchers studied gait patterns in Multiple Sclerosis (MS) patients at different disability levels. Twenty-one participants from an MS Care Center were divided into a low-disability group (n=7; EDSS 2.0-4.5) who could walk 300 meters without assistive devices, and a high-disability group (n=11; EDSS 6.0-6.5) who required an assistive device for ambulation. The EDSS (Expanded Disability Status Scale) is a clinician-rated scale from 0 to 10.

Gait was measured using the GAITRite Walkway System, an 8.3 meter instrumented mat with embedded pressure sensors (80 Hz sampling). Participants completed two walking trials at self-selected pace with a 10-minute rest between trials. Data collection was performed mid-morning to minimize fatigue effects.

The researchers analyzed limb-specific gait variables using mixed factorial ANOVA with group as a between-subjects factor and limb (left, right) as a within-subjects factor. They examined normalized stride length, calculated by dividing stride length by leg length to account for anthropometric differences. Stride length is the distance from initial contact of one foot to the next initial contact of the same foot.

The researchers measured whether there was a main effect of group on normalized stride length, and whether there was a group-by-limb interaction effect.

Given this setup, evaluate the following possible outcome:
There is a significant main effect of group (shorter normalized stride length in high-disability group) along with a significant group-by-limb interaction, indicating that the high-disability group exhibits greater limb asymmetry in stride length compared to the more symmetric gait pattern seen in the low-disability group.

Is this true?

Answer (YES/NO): NO